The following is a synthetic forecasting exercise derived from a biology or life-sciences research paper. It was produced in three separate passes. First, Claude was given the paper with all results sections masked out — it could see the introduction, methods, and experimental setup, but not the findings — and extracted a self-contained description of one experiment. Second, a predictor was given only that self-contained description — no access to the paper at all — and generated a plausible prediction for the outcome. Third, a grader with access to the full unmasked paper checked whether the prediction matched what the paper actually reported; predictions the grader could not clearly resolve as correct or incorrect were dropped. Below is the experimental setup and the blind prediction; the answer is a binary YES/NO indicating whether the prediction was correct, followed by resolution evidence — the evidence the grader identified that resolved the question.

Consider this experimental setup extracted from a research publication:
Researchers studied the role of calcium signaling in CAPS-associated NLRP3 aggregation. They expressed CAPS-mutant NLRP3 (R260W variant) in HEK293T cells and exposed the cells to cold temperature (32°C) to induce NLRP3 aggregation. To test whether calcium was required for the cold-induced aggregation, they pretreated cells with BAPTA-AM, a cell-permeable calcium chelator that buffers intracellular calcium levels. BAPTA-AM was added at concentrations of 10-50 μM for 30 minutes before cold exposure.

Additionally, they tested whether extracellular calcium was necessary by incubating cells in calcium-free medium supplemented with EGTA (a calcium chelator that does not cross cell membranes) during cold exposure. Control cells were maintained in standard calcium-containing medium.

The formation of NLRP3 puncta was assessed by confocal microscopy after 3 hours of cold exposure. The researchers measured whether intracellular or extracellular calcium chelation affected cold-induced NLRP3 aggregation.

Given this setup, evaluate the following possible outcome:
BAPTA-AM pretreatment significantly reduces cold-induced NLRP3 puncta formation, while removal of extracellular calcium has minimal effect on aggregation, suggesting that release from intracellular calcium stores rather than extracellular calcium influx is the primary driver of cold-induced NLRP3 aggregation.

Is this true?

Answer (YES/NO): NO